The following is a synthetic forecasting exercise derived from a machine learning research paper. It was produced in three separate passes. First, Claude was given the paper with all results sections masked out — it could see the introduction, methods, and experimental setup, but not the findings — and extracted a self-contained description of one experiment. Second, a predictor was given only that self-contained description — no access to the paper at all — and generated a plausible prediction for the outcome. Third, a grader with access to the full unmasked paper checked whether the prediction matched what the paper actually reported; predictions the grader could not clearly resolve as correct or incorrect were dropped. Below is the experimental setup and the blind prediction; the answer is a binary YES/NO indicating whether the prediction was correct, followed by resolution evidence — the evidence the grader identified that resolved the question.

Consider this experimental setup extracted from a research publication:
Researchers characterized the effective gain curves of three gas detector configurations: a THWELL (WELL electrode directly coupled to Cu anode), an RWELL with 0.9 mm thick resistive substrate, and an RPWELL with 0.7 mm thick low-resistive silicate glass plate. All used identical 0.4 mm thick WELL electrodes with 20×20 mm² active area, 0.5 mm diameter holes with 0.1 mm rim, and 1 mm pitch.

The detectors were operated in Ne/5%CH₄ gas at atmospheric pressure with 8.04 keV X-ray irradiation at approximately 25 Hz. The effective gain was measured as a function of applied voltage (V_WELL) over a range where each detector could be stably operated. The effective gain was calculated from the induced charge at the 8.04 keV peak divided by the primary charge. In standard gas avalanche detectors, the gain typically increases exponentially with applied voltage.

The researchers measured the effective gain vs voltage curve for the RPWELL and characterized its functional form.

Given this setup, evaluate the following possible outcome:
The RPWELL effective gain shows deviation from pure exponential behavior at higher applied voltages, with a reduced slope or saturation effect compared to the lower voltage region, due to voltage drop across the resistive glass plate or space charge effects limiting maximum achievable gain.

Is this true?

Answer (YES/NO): YES